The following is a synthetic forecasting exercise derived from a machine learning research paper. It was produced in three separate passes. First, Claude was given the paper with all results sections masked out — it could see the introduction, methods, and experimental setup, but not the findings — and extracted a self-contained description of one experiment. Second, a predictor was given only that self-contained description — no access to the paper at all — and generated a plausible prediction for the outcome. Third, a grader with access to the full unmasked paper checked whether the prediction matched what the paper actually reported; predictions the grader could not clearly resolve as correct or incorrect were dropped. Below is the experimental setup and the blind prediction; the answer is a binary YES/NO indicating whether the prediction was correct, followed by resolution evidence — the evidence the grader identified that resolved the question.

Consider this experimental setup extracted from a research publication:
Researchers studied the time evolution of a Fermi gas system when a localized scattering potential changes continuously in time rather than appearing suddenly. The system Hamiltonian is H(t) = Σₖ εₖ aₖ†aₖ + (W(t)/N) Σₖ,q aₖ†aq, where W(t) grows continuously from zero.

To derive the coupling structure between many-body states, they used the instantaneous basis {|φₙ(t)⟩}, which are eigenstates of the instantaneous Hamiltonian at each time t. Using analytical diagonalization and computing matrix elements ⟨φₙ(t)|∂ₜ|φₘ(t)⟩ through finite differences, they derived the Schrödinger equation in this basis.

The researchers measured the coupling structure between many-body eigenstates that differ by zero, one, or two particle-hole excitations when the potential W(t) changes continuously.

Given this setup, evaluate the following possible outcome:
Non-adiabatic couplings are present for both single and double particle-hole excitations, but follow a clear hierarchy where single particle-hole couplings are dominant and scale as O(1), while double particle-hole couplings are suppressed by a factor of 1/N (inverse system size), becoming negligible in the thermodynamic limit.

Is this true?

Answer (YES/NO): NO